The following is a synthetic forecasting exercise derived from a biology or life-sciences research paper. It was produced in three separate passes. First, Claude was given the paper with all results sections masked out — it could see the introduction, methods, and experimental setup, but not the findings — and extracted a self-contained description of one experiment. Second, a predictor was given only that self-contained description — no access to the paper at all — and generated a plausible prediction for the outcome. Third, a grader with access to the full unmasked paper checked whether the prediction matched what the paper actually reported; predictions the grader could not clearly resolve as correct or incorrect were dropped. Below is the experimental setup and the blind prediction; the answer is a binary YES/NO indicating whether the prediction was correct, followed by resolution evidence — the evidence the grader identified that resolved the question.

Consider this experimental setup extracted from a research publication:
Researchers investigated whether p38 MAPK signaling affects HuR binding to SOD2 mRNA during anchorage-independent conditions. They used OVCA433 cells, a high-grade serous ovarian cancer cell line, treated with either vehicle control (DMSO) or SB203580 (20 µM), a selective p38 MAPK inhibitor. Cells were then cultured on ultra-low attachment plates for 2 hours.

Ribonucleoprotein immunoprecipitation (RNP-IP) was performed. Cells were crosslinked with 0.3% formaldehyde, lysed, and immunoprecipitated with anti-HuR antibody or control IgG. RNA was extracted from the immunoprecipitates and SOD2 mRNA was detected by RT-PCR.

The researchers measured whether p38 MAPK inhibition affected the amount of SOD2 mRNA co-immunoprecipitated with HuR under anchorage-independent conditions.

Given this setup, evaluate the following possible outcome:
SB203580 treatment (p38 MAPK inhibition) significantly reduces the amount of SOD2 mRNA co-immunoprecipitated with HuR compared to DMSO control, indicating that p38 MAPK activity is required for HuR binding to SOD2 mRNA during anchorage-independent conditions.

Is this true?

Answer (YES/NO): YES